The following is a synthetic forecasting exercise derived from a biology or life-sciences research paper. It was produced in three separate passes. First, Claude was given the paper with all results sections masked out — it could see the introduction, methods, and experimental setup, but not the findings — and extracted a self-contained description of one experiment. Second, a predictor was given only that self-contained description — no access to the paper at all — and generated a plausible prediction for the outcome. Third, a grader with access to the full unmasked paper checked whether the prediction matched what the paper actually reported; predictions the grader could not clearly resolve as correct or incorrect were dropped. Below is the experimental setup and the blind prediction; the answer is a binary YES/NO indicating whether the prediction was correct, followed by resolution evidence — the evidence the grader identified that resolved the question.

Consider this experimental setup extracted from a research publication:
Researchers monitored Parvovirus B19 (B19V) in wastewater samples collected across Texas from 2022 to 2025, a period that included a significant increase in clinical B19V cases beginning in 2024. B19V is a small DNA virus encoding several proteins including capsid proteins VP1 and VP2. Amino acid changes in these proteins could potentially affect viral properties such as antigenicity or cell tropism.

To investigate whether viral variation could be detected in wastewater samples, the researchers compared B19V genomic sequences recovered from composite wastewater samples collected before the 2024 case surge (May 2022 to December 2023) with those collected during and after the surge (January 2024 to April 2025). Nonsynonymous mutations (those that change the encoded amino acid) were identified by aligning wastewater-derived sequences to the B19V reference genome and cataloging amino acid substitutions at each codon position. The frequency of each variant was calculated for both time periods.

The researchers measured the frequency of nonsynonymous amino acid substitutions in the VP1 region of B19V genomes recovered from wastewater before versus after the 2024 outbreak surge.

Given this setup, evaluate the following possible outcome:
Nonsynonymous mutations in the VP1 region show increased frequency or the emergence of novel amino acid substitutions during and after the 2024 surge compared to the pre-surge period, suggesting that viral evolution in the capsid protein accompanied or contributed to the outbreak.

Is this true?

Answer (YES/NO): YES